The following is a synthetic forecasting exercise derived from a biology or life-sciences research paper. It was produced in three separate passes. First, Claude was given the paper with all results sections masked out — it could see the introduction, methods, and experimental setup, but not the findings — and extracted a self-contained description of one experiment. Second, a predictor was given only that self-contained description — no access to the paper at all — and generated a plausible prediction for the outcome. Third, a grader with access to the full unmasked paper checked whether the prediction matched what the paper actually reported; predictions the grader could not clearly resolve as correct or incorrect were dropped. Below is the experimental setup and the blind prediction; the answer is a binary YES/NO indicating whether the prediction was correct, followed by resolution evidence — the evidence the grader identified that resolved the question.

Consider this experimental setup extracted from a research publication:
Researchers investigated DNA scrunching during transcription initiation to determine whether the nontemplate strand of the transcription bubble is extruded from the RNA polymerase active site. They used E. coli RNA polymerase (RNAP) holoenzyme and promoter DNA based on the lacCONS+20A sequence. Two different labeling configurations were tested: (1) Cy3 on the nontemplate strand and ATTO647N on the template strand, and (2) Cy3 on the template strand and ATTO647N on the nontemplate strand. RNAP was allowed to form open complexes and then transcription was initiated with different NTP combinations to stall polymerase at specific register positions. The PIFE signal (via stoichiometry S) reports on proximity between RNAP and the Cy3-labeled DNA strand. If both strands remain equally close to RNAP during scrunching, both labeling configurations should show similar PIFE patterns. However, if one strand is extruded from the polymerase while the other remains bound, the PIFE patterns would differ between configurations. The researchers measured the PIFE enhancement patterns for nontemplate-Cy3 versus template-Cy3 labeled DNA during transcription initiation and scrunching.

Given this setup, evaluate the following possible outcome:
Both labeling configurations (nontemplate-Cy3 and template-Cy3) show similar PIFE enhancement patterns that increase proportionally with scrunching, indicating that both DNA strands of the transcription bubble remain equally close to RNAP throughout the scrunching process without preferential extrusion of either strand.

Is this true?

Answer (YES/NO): NO